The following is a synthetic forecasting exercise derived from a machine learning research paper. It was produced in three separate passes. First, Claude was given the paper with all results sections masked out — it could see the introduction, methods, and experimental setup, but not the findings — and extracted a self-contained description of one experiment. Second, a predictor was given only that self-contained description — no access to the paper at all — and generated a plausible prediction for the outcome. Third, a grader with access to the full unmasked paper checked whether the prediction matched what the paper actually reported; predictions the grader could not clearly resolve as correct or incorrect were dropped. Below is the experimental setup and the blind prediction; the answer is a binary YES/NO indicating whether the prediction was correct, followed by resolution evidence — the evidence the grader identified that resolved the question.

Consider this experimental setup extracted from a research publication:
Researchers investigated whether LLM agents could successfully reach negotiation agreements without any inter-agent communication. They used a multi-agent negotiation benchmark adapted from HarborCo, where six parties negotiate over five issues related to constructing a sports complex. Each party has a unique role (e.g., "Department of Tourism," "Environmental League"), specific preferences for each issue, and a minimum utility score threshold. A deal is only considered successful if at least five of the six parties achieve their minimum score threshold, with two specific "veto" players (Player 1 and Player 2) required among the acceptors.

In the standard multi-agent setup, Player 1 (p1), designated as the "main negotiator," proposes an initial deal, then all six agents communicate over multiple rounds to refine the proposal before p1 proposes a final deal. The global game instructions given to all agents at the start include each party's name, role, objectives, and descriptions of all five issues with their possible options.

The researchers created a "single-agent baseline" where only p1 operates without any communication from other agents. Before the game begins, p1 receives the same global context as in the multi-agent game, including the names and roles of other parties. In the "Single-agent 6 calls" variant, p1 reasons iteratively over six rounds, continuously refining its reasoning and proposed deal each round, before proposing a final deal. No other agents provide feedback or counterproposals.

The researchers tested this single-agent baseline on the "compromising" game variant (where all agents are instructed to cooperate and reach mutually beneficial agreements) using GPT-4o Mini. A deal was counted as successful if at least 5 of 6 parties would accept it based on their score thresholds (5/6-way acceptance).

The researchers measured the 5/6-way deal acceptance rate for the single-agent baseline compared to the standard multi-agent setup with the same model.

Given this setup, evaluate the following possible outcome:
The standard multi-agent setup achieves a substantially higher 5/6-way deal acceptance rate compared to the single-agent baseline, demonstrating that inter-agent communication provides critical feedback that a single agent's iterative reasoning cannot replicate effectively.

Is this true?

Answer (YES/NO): NO